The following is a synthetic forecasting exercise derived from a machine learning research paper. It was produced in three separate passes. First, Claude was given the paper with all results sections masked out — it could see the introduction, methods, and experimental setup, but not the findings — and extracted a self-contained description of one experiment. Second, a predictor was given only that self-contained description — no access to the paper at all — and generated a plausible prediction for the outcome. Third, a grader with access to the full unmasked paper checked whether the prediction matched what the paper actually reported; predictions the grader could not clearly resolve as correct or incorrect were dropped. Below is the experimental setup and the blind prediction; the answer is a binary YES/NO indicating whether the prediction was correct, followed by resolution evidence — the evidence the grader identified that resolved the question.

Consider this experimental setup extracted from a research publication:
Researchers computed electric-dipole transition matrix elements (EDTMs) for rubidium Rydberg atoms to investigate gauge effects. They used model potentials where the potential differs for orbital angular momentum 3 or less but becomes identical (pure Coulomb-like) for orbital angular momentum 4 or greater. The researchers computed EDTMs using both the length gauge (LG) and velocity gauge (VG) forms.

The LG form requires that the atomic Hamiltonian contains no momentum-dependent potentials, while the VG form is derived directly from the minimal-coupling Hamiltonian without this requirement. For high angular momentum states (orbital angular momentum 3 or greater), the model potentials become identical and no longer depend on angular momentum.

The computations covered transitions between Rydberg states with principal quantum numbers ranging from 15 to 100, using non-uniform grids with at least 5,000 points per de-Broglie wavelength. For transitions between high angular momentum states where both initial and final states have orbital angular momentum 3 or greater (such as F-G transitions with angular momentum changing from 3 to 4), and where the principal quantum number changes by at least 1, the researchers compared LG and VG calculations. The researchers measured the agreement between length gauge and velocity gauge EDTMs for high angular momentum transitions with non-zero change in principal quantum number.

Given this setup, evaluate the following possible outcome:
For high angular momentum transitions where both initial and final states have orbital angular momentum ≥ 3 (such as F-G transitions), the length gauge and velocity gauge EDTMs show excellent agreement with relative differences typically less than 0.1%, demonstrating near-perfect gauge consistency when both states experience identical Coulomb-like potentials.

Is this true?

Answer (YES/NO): YES